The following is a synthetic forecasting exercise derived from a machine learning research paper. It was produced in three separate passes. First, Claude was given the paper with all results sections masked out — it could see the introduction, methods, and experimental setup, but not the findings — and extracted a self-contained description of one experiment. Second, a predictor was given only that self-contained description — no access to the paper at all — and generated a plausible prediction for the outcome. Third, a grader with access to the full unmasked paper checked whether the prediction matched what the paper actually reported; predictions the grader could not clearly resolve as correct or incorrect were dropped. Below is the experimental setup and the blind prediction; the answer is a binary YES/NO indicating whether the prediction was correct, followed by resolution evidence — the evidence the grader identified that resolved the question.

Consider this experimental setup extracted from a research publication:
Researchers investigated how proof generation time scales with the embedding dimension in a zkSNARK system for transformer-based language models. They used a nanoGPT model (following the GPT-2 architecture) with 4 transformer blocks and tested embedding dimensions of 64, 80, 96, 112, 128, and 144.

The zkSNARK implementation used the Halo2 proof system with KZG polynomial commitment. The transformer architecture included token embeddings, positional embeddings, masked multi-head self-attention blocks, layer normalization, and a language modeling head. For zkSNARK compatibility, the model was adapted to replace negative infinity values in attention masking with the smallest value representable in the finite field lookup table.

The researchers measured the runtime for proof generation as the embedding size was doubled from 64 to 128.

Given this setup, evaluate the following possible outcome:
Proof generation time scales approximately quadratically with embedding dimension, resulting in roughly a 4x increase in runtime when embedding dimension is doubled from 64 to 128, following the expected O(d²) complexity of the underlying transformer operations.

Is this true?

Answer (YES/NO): NO